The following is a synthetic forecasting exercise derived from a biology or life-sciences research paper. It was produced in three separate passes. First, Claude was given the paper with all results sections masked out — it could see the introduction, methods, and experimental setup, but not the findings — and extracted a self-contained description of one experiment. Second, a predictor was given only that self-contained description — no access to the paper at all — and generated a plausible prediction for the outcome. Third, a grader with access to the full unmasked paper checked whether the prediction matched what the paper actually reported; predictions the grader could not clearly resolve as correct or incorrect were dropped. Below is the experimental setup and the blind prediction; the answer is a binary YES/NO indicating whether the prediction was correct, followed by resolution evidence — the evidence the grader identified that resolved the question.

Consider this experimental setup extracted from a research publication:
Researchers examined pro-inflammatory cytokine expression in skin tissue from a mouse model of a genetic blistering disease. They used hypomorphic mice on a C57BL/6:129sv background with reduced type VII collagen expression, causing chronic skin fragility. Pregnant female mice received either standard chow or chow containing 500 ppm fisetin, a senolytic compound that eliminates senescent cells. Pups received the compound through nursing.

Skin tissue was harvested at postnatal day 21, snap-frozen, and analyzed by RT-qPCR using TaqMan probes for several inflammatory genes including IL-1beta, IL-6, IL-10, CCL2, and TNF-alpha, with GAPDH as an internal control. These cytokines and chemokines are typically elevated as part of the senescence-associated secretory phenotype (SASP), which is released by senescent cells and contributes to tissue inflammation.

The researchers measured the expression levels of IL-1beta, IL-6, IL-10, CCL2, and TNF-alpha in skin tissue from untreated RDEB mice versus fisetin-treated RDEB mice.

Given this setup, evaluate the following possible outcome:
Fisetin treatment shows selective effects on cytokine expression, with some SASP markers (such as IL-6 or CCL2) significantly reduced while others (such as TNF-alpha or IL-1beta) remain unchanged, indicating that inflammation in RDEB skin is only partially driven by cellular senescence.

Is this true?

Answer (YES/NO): NO